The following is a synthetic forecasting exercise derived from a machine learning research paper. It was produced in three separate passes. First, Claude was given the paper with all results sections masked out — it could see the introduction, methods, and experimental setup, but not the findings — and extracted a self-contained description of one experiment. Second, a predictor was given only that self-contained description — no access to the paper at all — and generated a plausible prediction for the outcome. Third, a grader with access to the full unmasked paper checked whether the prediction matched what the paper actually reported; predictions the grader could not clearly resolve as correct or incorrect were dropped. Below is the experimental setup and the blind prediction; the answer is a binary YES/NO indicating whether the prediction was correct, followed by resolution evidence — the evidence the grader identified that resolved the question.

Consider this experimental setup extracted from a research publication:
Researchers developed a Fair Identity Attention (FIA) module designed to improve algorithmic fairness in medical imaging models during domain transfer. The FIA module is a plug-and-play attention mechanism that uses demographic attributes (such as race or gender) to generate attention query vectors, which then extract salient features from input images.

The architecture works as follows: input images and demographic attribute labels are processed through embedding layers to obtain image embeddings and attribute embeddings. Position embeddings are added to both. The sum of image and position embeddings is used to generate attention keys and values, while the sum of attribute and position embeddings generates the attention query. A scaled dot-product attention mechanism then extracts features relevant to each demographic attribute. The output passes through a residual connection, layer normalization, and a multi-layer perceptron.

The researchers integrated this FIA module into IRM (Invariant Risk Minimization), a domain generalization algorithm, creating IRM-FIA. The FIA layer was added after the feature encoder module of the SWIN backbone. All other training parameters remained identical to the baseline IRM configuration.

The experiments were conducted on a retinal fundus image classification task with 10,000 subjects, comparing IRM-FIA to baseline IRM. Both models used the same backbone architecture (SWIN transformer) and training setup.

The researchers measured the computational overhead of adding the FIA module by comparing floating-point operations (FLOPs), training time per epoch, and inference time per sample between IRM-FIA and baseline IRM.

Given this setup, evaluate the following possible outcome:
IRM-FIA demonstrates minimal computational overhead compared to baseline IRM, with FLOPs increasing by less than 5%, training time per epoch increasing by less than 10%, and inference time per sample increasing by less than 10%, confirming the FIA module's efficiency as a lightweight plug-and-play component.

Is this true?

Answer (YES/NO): YES